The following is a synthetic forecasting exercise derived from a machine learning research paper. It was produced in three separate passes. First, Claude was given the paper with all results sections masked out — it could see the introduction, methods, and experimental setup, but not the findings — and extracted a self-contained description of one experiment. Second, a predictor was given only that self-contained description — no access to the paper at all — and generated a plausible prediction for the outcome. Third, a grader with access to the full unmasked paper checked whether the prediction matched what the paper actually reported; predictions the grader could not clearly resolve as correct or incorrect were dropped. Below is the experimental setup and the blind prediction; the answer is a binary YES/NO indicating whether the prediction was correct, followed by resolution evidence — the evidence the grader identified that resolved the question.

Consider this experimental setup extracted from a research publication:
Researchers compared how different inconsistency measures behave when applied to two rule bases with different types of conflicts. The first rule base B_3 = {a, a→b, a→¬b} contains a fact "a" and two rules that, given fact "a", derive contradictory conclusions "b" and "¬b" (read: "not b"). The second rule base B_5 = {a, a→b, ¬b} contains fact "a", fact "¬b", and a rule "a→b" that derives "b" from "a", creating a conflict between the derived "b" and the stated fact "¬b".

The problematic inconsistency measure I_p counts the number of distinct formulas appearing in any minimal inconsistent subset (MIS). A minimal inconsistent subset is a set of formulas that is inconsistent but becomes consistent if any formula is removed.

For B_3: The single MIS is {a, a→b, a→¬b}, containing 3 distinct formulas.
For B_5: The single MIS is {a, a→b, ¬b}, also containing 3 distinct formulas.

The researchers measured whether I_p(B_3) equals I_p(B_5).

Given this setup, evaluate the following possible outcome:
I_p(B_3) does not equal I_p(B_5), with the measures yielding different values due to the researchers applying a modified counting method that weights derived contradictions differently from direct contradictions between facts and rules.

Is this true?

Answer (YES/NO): NO